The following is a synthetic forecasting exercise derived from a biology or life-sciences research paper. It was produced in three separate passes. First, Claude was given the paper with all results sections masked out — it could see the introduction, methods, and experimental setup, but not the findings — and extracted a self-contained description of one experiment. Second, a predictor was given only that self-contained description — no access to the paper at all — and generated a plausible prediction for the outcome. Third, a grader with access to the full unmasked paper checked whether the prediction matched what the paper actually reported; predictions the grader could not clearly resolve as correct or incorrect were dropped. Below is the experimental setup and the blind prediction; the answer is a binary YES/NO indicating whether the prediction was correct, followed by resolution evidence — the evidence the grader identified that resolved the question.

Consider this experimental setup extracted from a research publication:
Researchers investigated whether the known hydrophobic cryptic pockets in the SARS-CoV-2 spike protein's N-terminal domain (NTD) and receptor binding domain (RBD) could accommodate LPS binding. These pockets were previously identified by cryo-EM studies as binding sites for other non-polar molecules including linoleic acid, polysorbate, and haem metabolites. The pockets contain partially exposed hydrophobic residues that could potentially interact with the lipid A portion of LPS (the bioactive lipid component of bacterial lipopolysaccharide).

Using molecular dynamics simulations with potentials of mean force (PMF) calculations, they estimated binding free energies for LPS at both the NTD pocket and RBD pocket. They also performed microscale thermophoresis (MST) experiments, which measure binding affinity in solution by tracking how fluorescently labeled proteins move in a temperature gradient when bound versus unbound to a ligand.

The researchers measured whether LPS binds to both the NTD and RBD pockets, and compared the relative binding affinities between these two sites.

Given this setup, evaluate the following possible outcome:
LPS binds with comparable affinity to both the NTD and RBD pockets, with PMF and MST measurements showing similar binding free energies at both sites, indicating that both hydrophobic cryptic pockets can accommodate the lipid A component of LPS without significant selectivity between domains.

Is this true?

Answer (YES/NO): NO